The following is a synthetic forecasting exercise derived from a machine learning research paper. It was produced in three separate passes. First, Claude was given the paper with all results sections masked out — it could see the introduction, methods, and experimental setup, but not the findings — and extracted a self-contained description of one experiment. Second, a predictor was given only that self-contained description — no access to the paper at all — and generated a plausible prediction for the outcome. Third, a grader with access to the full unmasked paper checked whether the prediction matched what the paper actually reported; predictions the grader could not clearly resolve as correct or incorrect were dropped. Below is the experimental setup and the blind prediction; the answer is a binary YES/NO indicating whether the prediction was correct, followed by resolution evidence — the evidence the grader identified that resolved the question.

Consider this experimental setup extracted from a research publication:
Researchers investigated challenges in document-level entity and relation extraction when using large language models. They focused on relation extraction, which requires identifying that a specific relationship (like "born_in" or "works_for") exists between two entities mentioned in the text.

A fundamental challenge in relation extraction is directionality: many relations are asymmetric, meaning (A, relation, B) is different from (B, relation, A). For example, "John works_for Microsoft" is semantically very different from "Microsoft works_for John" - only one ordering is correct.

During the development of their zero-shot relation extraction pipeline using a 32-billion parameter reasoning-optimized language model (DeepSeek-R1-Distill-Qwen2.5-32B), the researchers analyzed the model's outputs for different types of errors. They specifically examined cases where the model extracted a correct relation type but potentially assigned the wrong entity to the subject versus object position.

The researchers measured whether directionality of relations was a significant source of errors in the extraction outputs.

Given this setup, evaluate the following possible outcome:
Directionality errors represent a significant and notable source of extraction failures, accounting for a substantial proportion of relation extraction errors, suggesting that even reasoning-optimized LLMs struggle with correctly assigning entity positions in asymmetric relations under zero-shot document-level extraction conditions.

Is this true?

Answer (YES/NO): YES